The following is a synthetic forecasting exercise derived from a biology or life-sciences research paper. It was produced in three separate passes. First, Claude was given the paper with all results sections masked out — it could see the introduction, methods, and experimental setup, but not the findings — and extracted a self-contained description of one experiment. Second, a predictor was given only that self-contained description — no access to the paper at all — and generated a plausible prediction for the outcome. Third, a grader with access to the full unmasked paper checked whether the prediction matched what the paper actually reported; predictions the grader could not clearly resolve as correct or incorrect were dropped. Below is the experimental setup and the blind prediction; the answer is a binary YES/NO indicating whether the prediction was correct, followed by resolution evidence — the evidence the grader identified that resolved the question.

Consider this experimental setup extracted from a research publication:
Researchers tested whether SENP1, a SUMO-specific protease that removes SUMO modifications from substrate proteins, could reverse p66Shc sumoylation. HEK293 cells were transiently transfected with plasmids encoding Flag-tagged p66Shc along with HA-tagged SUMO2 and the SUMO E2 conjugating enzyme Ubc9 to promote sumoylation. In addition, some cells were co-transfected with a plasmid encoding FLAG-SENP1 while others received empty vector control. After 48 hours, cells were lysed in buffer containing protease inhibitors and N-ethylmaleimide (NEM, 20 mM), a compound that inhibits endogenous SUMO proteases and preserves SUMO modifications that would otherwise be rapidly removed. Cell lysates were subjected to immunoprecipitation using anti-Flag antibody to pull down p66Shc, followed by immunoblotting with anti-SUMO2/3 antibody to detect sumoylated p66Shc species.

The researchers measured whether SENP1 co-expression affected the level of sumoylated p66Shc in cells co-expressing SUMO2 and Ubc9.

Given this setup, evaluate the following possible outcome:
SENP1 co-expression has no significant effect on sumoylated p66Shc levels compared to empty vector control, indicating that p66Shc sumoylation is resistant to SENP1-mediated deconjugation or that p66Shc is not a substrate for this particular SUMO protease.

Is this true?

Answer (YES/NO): NO